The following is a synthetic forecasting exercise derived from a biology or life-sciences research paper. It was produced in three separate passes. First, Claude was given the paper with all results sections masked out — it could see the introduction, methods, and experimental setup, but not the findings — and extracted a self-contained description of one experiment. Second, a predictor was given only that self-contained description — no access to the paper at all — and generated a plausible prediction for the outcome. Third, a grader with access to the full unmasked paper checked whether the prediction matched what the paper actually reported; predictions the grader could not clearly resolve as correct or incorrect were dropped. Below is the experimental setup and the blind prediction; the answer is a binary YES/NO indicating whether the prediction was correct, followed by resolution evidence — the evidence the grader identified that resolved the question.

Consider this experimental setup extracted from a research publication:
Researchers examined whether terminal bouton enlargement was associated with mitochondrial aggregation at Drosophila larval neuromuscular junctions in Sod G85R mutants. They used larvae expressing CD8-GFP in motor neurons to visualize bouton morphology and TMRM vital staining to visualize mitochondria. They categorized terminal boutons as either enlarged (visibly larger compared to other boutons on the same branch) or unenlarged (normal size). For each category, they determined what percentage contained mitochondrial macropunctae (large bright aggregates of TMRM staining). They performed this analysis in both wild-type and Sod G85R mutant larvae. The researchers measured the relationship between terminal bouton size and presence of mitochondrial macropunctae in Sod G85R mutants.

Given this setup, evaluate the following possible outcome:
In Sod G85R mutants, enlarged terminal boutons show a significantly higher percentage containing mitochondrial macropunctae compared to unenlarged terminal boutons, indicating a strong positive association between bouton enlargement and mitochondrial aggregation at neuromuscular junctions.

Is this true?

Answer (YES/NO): YES